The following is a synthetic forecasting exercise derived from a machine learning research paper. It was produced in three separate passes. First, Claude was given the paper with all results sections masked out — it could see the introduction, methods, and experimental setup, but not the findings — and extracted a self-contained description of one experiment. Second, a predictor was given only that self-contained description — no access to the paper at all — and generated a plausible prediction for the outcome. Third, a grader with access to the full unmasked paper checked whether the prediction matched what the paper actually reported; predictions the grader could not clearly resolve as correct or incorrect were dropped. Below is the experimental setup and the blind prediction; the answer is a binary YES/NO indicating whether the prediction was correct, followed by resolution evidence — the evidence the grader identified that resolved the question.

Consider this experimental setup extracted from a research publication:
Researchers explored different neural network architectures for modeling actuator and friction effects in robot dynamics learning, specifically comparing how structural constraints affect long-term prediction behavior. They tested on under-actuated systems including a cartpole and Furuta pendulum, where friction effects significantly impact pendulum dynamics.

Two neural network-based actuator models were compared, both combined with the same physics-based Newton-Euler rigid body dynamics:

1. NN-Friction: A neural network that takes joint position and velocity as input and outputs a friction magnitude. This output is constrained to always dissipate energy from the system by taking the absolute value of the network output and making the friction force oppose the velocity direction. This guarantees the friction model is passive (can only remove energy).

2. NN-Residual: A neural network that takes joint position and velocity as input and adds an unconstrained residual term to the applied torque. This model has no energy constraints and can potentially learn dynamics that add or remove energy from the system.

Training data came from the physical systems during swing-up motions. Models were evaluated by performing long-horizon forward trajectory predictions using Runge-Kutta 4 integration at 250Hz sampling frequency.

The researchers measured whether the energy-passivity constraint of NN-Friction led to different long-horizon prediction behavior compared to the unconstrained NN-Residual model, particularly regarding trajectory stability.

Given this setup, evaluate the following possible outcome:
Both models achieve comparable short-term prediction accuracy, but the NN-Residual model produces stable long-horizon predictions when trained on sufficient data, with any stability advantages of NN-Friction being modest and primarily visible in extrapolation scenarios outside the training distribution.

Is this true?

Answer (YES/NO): NO